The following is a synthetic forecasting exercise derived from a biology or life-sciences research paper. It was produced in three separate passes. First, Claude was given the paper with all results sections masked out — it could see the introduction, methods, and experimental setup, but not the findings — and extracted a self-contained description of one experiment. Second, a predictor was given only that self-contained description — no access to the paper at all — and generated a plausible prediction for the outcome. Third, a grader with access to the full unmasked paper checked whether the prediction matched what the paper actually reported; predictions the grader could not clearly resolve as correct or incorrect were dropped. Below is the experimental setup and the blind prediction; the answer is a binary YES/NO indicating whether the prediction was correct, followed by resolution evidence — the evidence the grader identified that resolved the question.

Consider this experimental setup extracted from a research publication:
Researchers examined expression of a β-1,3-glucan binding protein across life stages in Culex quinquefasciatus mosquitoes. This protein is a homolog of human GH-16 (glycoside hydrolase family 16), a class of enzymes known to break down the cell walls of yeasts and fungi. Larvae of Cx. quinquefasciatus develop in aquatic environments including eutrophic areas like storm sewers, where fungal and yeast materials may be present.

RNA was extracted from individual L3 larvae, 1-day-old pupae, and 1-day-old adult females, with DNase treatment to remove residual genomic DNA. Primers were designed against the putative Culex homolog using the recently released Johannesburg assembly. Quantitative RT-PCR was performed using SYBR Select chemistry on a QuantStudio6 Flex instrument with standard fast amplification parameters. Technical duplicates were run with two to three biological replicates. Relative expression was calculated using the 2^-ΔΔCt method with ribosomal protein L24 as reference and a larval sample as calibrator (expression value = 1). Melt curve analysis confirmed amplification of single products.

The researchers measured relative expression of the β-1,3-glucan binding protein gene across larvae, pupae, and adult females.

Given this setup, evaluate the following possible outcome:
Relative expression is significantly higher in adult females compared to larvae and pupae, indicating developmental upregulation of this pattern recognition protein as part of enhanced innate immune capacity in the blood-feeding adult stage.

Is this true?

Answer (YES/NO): NO